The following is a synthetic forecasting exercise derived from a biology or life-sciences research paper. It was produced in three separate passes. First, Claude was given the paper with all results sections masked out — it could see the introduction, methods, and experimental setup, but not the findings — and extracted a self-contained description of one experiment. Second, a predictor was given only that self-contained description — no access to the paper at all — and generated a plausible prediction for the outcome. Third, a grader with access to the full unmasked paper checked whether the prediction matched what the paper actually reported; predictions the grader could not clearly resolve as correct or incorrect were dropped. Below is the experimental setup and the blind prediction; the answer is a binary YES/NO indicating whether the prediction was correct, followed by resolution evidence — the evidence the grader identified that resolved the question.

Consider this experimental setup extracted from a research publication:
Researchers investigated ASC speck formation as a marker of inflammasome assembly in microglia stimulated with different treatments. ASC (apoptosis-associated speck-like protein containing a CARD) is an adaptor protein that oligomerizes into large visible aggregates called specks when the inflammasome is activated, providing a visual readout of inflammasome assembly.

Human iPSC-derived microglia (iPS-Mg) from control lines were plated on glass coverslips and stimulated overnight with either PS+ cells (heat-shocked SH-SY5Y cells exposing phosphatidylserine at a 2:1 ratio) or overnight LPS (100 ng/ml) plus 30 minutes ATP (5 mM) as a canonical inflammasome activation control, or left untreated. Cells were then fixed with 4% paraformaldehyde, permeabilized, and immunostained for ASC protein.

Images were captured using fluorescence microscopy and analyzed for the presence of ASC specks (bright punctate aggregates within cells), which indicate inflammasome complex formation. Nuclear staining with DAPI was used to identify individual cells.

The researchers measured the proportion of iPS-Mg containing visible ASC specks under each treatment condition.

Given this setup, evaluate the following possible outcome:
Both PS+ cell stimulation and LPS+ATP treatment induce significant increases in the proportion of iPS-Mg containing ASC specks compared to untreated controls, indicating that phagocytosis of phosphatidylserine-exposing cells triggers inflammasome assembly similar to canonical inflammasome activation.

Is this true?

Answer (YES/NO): YES